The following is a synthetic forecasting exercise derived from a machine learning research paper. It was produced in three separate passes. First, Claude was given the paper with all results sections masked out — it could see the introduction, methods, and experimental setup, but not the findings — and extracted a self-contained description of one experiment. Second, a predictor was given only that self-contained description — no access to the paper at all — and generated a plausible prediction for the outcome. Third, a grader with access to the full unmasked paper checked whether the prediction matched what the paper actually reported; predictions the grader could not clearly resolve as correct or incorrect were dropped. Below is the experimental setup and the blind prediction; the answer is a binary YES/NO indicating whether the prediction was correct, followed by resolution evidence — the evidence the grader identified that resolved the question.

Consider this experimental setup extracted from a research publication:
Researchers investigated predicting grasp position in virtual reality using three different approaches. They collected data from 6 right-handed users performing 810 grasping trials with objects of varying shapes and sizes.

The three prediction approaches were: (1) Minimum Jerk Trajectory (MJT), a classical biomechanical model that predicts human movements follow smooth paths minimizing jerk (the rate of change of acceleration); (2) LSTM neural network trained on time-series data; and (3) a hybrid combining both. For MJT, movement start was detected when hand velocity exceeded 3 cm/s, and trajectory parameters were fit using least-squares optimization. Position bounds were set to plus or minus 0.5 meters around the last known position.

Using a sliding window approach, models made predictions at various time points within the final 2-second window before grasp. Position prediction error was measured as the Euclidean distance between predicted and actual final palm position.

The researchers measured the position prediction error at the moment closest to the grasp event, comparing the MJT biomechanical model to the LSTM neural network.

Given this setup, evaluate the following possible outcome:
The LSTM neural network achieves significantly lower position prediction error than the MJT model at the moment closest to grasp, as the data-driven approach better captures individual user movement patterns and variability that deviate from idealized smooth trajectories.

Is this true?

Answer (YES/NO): YES